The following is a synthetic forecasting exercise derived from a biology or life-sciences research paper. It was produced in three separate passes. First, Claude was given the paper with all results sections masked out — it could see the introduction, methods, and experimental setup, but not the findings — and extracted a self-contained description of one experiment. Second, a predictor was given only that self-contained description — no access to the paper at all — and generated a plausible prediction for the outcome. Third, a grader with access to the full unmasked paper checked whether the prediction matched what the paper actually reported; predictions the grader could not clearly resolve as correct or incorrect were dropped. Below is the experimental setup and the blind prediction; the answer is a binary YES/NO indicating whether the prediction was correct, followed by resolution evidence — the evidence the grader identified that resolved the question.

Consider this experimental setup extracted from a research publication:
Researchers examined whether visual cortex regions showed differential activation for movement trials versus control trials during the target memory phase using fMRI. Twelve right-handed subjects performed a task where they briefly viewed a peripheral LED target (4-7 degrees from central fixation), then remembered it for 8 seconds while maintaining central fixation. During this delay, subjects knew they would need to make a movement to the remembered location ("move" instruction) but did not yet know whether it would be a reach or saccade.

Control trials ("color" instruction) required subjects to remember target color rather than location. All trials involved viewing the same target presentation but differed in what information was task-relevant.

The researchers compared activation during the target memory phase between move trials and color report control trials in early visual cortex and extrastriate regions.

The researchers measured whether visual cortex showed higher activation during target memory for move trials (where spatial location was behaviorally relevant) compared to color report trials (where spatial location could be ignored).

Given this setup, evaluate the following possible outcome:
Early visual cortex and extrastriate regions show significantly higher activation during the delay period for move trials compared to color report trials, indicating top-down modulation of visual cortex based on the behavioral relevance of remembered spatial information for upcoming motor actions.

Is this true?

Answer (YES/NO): NO